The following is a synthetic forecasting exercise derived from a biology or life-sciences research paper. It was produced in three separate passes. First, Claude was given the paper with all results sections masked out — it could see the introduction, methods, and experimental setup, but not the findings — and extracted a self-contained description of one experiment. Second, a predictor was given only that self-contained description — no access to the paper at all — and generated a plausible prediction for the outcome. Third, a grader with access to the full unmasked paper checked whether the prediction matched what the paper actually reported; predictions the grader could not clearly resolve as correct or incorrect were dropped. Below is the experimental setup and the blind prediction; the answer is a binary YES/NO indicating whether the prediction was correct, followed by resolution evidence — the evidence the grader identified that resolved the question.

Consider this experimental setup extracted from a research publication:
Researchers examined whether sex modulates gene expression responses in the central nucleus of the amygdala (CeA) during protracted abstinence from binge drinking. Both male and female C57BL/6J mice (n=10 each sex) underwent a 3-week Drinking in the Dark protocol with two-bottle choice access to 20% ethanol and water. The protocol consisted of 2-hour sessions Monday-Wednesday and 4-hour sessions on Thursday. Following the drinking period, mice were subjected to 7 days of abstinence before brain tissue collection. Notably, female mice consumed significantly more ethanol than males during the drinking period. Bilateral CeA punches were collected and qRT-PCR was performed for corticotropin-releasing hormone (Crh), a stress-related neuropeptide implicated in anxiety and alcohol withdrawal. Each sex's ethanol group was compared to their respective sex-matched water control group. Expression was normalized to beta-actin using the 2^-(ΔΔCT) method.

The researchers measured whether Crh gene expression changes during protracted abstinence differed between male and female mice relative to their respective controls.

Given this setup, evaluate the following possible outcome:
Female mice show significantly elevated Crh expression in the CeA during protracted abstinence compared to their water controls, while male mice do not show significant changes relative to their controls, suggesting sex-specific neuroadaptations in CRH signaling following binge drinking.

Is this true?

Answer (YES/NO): NO